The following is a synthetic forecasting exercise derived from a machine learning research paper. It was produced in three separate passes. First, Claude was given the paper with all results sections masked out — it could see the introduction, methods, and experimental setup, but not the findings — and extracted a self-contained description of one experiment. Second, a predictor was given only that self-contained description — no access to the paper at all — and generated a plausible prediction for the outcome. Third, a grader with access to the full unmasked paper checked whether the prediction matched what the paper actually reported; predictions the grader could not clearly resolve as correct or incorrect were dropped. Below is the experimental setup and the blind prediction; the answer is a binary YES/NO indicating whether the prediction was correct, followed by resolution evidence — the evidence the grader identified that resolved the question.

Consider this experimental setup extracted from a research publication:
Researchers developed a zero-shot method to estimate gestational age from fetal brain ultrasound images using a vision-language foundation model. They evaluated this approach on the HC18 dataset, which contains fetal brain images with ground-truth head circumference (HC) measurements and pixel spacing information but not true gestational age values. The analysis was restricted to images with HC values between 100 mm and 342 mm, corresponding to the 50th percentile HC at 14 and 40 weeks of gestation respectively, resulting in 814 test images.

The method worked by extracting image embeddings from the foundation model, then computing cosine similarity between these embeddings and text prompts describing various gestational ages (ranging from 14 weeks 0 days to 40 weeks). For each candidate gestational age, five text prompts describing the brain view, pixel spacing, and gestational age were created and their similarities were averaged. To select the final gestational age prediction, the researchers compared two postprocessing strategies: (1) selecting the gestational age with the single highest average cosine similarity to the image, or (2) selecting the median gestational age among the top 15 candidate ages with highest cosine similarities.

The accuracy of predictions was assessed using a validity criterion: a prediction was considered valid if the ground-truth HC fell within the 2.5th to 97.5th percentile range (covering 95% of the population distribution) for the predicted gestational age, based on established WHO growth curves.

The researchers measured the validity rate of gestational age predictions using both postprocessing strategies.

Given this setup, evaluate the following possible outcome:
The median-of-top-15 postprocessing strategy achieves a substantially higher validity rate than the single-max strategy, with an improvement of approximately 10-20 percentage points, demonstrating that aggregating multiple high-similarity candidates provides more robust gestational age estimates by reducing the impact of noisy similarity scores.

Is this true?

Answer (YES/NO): NO